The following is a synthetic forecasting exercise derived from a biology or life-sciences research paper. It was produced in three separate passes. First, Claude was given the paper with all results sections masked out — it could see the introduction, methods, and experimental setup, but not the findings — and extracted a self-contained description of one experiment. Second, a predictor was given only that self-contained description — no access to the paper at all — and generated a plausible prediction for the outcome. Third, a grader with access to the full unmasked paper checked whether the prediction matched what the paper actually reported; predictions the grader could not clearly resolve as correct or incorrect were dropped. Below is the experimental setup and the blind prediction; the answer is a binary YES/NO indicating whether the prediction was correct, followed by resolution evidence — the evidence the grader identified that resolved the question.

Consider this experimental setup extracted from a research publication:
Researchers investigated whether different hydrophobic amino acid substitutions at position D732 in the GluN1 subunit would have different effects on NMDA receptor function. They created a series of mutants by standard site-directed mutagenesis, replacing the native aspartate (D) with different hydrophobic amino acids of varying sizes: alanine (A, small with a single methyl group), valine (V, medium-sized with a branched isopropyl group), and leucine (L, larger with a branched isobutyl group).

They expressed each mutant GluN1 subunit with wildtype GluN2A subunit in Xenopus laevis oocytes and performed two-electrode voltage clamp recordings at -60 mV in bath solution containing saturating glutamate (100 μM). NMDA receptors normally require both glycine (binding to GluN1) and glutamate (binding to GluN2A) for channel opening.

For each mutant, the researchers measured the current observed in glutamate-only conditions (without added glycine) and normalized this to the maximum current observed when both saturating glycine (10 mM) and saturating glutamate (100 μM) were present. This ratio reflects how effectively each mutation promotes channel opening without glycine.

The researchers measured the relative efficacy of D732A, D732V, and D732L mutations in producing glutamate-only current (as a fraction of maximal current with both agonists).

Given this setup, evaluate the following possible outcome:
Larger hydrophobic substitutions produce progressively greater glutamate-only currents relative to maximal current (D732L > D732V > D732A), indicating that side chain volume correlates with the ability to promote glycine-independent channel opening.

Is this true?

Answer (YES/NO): NO